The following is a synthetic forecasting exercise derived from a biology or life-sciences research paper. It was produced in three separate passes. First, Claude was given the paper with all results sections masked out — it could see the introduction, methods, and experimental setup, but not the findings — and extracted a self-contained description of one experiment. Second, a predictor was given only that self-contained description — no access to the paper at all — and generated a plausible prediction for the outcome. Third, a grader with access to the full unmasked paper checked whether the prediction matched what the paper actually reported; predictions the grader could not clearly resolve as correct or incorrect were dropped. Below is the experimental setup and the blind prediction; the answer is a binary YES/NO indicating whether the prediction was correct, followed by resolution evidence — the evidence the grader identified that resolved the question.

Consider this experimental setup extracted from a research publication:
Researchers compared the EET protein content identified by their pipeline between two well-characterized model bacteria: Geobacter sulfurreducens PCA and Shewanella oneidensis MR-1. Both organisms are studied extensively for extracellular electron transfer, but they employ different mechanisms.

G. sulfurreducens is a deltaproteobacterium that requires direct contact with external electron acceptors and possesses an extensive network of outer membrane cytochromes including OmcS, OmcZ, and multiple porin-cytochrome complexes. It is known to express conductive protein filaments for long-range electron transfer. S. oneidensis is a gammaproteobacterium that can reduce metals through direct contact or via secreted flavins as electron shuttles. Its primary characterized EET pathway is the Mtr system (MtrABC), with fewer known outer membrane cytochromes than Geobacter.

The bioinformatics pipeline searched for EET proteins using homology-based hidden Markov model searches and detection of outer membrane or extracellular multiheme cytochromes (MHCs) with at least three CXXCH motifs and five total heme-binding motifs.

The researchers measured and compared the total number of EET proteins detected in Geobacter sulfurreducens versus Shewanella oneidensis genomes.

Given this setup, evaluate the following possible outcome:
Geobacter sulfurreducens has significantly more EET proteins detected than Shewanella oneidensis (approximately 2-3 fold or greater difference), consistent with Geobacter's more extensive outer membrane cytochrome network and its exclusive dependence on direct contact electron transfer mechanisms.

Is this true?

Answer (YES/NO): YES